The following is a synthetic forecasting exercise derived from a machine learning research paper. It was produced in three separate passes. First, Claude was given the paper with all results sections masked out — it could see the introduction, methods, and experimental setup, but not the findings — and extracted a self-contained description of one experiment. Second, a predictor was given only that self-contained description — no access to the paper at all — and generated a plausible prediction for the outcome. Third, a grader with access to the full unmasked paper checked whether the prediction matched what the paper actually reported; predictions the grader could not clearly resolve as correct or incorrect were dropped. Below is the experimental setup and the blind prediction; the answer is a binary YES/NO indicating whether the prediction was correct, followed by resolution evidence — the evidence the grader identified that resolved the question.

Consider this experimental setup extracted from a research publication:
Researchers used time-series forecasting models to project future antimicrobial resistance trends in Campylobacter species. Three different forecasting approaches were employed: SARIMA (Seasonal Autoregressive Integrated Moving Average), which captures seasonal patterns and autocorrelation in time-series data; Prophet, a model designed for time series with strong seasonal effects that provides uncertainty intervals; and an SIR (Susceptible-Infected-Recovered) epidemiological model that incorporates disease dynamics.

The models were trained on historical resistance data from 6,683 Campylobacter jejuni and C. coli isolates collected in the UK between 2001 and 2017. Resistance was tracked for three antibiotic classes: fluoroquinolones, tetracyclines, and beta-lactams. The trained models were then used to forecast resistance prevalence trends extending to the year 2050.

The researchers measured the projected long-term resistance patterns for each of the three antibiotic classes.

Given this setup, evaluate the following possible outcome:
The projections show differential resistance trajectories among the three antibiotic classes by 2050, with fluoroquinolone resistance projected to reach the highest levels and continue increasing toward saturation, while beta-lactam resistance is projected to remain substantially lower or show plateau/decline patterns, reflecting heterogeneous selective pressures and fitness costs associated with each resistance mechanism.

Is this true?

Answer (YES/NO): NO